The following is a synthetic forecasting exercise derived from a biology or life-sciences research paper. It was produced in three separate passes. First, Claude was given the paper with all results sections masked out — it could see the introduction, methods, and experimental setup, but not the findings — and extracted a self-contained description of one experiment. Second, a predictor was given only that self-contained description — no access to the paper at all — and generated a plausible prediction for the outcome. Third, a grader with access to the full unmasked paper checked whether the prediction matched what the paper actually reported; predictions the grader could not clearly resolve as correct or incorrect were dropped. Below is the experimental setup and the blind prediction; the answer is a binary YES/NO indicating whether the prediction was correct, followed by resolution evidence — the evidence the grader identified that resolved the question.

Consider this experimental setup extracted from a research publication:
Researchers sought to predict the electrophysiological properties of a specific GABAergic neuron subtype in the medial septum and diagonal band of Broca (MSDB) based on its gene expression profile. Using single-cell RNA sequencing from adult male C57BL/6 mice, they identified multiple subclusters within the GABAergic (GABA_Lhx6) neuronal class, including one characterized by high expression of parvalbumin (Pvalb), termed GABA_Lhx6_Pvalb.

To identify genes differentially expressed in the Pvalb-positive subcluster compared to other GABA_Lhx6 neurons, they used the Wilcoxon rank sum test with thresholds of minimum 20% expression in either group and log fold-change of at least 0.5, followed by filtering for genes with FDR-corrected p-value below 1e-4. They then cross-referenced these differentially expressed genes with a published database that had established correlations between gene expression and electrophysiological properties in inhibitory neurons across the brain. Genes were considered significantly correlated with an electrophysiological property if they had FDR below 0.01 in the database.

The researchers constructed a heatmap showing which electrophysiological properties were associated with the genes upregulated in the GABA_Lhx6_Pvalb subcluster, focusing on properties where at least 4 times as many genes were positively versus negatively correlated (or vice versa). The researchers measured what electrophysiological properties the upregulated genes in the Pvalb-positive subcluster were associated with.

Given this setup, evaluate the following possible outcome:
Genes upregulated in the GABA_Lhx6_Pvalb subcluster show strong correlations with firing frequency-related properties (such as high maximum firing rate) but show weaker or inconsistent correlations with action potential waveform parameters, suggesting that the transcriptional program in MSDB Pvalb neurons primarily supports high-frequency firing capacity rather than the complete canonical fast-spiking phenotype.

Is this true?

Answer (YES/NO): NO